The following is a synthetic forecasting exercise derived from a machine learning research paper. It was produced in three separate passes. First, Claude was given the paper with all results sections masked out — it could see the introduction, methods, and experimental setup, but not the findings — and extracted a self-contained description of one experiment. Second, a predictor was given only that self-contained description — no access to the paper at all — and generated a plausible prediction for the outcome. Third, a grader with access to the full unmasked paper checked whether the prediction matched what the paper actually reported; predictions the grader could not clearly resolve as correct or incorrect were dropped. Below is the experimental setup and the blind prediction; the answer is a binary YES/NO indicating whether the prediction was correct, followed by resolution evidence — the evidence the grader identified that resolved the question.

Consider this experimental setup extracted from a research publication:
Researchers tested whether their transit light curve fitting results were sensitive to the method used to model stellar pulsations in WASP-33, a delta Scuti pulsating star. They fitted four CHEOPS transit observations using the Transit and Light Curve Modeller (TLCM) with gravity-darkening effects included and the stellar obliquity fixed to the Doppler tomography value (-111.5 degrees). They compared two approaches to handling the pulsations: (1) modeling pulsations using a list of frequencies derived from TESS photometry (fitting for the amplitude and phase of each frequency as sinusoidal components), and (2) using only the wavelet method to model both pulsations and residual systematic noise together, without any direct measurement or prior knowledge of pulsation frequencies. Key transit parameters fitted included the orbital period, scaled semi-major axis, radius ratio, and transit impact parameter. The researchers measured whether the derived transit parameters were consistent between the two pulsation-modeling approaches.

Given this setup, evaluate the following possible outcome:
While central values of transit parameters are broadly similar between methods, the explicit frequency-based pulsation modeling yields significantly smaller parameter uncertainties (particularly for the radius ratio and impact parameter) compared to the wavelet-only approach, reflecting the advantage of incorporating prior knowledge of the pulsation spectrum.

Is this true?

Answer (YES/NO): NO